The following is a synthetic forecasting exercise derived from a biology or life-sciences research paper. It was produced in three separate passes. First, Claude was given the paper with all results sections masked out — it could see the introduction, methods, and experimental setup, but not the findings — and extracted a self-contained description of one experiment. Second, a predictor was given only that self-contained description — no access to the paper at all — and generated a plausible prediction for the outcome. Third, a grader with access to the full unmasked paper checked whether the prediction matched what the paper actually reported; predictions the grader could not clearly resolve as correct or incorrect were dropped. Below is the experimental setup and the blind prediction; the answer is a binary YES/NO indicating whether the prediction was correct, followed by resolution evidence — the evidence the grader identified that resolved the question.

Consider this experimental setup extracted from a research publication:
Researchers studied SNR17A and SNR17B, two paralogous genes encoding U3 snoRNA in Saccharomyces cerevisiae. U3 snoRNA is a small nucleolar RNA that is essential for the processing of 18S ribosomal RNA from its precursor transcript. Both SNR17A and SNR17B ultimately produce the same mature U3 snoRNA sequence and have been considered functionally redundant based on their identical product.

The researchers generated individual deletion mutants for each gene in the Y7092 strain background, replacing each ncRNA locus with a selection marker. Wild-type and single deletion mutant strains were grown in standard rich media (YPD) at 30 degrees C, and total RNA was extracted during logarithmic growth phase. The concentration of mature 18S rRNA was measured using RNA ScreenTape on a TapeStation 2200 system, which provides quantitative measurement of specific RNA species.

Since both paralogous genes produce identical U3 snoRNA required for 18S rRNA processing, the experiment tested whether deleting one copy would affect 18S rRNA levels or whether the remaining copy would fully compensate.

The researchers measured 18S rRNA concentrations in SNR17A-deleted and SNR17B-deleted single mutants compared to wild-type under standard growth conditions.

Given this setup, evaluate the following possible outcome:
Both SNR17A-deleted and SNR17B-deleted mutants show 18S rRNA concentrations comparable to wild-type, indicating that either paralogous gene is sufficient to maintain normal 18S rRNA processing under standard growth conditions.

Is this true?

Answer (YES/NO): NO